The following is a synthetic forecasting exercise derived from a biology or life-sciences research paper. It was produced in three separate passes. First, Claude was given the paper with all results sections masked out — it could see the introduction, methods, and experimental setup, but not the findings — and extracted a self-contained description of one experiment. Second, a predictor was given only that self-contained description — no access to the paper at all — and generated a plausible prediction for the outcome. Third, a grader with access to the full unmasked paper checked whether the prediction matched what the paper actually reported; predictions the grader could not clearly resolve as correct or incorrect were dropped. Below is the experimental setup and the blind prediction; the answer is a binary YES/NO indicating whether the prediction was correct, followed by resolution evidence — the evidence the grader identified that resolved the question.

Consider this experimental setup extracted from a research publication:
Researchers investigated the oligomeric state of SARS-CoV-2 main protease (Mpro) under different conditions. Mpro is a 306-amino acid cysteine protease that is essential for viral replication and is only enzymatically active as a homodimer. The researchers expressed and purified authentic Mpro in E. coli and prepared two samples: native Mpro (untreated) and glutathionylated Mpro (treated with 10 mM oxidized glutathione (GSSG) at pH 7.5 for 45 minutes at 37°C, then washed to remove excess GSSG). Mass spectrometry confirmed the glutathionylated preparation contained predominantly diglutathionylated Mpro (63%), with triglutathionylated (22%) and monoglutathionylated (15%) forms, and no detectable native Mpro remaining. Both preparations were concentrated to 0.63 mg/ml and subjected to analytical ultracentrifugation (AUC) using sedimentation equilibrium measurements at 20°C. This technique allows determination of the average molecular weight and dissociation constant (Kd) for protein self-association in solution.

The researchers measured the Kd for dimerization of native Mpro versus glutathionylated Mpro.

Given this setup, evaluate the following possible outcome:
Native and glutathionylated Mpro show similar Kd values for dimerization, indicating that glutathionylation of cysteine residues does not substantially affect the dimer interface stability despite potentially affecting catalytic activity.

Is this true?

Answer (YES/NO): NO